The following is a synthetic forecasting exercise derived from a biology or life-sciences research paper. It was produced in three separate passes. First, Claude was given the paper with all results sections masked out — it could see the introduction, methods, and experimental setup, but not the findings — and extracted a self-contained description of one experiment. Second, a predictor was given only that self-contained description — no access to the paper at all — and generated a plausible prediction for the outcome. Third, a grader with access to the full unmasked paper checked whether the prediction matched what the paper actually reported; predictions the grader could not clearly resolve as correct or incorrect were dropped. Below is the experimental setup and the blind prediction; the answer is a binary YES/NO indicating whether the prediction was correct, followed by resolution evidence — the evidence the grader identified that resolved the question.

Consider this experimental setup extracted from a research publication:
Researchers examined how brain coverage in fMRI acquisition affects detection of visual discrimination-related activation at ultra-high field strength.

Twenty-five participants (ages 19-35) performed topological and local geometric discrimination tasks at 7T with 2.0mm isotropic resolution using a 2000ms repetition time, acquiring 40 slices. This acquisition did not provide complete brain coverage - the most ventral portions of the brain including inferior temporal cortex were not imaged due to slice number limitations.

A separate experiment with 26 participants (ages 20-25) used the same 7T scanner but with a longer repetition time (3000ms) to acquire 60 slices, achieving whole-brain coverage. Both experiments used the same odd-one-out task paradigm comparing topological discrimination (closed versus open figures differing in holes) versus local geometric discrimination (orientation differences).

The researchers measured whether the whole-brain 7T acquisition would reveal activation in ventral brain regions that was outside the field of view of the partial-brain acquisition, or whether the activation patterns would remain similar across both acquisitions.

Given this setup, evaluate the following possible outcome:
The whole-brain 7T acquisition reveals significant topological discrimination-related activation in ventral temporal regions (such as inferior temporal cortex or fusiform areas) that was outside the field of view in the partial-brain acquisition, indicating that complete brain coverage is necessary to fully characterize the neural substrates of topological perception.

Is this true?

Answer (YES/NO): NO